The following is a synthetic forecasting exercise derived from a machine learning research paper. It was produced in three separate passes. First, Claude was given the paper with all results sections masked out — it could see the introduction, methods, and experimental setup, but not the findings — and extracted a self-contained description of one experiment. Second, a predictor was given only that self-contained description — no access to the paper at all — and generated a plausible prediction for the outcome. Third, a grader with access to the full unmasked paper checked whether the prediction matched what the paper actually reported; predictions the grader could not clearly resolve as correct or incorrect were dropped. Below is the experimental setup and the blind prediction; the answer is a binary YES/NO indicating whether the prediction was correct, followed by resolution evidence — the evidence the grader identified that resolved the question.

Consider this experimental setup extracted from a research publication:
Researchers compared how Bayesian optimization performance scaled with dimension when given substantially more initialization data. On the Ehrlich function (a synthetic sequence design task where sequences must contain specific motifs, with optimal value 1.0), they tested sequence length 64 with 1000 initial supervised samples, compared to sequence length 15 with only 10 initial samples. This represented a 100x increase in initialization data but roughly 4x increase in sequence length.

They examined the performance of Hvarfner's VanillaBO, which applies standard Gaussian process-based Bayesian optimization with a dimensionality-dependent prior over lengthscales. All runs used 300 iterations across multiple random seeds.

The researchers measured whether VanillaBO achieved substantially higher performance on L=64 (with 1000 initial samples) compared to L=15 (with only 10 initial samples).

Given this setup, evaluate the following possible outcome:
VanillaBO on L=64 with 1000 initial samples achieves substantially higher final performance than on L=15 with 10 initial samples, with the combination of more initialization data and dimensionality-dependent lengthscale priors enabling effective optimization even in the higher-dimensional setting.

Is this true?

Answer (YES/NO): NO